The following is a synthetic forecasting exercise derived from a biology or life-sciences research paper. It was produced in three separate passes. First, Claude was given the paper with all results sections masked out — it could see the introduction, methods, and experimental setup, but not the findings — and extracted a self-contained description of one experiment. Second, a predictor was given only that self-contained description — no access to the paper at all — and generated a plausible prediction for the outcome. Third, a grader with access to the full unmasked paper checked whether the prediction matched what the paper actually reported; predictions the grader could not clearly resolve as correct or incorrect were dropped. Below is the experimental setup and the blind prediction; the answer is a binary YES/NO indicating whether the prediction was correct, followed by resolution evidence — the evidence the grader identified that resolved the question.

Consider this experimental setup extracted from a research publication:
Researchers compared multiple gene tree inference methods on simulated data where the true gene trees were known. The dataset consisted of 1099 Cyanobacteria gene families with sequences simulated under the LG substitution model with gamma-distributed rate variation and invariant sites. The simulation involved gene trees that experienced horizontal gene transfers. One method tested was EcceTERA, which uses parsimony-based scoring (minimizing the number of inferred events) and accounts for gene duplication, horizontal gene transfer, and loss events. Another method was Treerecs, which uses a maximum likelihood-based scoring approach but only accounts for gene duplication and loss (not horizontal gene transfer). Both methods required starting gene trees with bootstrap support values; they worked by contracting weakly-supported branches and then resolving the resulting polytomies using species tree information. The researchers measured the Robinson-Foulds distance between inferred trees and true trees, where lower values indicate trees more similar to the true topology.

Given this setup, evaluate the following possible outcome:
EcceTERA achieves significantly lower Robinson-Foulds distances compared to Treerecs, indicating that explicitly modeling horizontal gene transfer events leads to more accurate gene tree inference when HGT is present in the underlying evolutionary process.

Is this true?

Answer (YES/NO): NO